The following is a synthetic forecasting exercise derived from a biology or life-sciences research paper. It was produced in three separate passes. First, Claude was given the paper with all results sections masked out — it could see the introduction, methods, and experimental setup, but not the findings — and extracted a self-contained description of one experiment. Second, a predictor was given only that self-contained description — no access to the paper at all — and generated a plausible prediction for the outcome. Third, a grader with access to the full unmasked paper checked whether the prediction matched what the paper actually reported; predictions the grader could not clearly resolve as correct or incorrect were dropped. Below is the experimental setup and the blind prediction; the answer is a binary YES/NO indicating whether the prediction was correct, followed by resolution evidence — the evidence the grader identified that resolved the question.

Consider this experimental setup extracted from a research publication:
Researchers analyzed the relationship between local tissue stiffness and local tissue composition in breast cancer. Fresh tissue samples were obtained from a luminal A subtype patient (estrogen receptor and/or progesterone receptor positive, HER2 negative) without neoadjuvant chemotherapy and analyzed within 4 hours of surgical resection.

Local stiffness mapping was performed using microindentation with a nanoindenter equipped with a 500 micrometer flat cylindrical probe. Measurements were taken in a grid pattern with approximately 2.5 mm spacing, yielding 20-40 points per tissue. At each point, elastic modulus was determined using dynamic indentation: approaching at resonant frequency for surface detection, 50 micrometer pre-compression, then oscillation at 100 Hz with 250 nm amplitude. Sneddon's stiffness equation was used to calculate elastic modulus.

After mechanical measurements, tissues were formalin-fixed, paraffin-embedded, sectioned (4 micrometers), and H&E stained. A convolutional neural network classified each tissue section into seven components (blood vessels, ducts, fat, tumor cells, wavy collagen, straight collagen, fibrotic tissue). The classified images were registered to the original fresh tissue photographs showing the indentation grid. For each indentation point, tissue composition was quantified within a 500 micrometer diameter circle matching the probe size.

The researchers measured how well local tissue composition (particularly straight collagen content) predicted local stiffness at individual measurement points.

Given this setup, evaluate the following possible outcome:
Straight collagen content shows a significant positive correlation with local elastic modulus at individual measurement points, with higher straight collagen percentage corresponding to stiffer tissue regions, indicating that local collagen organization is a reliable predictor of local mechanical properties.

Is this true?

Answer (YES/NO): YES